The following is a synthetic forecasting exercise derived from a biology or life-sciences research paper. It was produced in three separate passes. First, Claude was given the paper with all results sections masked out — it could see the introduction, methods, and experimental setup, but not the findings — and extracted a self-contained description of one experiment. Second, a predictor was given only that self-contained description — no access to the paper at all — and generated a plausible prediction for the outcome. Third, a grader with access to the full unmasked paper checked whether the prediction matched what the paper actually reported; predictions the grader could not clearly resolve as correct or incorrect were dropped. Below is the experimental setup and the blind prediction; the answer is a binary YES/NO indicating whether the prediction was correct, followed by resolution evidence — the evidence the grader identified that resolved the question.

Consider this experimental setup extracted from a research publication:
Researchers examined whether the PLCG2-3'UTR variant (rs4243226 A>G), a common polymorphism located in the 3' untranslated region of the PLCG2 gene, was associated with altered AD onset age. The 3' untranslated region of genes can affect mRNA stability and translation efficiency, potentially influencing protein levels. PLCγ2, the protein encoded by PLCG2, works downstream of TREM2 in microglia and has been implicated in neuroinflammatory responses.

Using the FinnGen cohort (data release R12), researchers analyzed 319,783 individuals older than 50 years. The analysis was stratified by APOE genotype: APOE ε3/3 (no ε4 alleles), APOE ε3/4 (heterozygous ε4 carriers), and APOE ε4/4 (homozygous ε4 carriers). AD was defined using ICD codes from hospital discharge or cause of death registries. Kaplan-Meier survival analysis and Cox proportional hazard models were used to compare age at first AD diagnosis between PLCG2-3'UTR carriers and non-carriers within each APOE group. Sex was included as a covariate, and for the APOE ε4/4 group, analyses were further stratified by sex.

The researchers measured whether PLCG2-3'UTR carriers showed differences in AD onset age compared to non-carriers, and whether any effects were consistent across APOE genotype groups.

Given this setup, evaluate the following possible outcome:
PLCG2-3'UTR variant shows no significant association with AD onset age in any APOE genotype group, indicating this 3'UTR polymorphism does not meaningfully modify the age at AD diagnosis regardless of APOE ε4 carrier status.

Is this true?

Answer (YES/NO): NO